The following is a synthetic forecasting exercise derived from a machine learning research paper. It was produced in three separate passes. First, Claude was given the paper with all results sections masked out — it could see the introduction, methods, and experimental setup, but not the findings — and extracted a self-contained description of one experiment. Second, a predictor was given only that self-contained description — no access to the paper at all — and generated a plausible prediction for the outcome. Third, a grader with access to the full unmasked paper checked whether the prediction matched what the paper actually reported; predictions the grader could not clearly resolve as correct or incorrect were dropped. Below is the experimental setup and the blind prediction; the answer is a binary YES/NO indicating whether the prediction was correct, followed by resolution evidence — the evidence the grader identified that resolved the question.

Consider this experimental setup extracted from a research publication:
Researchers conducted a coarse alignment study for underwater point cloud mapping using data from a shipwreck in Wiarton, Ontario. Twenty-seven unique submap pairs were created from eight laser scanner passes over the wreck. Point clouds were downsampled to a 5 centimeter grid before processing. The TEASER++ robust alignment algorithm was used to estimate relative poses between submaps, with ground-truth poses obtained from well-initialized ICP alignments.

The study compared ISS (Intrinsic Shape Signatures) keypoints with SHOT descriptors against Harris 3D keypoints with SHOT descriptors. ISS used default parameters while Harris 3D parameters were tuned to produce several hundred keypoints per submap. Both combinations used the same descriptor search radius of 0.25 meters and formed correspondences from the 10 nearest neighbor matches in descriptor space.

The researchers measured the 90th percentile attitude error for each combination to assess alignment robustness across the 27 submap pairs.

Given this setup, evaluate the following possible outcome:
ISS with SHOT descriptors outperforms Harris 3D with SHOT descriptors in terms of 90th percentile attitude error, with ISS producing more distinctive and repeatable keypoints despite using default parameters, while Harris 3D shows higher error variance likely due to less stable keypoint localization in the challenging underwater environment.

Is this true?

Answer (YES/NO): NO